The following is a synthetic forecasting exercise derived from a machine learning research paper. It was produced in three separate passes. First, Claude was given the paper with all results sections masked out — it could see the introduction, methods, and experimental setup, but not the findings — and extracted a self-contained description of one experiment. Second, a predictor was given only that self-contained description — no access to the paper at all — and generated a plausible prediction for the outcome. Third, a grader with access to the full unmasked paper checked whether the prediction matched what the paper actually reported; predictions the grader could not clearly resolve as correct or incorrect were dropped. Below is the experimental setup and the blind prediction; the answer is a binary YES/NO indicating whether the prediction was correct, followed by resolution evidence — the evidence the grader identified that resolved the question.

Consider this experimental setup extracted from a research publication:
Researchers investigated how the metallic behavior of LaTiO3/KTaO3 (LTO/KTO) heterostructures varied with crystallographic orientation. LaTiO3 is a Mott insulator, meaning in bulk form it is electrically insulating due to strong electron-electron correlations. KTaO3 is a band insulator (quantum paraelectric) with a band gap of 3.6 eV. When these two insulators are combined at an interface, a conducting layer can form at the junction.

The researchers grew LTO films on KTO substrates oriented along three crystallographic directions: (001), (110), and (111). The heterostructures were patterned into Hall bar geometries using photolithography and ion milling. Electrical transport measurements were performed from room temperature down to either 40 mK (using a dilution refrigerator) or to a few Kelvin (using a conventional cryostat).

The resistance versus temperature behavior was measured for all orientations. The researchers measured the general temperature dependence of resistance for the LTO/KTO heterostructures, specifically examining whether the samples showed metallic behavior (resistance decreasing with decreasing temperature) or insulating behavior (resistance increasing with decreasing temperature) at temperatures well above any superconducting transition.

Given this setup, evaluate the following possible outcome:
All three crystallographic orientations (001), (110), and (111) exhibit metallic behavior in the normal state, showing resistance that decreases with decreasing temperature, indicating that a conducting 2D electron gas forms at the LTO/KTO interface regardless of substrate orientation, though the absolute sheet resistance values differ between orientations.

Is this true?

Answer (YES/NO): NO